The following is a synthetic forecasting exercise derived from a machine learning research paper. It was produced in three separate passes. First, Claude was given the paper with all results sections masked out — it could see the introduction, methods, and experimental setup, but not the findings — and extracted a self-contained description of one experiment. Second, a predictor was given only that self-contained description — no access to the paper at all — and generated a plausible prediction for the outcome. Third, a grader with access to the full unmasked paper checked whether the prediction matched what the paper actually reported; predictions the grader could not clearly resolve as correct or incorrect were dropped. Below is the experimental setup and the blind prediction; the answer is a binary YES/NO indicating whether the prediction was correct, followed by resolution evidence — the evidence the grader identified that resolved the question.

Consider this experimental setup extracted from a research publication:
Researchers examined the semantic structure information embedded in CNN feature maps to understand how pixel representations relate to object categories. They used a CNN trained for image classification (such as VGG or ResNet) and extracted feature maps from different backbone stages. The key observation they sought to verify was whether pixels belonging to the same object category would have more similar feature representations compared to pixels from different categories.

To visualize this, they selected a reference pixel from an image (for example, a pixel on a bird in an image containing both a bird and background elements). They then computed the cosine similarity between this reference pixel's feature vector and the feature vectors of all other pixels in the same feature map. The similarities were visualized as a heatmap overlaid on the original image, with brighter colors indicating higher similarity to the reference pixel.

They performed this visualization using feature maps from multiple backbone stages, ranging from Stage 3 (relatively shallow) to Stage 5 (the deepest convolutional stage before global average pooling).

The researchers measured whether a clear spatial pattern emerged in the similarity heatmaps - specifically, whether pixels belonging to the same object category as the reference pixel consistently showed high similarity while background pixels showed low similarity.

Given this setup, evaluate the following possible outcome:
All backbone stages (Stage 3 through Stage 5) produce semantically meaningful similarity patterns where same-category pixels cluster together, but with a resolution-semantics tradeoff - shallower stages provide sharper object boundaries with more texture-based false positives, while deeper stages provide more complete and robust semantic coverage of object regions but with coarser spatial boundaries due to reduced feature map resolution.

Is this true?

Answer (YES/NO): NO